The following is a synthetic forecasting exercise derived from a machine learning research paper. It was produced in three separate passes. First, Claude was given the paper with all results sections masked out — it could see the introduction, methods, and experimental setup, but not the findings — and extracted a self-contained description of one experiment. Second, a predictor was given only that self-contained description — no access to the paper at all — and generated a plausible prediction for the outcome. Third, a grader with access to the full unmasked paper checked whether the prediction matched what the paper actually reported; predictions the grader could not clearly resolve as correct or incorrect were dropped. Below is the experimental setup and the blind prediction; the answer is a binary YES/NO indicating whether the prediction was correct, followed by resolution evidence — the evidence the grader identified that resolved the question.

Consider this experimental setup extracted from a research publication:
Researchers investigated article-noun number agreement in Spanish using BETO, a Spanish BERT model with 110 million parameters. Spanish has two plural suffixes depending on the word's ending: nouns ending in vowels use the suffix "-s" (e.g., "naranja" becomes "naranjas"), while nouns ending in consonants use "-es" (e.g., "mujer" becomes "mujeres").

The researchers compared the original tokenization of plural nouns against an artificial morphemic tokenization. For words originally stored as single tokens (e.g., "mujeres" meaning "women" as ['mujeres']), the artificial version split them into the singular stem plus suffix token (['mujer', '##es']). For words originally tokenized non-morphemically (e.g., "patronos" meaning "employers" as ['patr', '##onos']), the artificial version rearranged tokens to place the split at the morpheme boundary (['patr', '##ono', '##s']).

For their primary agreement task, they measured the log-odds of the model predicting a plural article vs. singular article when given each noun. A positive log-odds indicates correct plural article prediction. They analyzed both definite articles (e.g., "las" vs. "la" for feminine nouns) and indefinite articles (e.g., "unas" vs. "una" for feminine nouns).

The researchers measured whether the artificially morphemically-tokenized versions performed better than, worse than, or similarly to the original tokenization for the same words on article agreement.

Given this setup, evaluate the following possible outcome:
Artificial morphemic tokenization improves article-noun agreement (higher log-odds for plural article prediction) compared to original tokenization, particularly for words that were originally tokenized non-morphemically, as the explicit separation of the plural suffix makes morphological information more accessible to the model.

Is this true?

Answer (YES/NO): NO